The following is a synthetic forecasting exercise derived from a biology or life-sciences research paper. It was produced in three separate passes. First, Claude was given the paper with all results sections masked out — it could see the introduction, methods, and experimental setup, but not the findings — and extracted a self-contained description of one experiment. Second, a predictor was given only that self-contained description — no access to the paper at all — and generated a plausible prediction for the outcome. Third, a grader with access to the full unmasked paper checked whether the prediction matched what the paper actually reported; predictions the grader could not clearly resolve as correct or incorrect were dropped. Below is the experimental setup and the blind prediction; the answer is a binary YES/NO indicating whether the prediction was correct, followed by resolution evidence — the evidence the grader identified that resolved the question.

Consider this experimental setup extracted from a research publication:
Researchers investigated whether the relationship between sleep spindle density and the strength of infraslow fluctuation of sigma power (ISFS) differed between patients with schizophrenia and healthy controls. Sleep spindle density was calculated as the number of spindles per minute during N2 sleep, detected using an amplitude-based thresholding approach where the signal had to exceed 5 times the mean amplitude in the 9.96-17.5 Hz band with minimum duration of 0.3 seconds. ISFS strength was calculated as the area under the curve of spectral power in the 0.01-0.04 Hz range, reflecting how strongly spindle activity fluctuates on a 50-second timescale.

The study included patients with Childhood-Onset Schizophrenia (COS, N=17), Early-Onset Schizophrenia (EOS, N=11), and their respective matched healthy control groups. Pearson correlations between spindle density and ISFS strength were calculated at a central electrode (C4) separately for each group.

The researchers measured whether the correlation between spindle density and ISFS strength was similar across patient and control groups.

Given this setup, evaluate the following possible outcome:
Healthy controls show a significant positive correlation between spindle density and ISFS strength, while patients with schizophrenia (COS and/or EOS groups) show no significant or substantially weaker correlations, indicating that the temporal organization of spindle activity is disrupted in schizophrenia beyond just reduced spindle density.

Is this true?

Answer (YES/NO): NO